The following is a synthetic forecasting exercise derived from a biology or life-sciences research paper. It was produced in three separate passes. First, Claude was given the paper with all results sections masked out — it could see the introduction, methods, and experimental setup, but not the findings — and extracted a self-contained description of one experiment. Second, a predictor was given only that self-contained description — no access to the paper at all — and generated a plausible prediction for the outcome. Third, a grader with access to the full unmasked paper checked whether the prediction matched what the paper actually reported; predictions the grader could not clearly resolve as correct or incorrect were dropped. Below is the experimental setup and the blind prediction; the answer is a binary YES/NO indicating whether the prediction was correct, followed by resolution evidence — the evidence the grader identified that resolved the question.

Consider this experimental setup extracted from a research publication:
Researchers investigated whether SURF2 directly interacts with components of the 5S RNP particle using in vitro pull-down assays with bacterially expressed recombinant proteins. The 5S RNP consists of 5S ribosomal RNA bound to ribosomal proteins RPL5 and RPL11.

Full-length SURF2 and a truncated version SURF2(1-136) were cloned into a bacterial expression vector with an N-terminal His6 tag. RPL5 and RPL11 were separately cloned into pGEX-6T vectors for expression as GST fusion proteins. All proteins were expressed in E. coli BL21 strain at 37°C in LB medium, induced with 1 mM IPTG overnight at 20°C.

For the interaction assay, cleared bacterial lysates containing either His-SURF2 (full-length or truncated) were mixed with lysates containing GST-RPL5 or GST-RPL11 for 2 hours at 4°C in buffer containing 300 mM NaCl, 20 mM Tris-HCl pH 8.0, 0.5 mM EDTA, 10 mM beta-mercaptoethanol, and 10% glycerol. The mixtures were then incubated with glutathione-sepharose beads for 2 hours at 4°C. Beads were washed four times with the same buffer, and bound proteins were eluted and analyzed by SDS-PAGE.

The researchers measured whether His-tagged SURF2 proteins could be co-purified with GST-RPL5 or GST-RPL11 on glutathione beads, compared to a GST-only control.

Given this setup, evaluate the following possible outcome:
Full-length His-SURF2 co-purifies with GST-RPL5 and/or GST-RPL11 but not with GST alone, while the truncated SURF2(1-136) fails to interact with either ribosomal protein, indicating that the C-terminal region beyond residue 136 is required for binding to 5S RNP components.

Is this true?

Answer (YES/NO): NO